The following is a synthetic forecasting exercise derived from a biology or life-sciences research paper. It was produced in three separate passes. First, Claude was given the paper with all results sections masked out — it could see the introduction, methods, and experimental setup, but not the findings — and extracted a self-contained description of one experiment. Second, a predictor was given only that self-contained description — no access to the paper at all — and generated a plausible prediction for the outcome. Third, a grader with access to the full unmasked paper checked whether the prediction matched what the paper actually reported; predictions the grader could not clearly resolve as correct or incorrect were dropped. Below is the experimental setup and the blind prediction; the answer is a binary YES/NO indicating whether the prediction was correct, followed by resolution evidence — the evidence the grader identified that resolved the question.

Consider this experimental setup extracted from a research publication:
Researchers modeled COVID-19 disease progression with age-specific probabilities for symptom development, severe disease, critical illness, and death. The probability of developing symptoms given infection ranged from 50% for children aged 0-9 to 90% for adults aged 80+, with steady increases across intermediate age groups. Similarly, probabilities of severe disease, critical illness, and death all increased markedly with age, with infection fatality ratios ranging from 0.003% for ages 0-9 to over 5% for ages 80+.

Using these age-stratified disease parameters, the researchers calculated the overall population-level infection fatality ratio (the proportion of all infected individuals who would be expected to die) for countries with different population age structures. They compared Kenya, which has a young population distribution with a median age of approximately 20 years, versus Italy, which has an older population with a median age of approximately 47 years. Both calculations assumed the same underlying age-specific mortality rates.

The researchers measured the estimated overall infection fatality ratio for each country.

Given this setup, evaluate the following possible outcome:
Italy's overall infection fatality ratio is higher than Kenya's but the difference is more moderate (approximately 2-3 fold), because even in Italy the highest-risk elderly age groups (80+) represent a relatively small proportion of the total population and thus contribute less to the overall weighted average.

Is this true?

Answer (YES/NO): NO